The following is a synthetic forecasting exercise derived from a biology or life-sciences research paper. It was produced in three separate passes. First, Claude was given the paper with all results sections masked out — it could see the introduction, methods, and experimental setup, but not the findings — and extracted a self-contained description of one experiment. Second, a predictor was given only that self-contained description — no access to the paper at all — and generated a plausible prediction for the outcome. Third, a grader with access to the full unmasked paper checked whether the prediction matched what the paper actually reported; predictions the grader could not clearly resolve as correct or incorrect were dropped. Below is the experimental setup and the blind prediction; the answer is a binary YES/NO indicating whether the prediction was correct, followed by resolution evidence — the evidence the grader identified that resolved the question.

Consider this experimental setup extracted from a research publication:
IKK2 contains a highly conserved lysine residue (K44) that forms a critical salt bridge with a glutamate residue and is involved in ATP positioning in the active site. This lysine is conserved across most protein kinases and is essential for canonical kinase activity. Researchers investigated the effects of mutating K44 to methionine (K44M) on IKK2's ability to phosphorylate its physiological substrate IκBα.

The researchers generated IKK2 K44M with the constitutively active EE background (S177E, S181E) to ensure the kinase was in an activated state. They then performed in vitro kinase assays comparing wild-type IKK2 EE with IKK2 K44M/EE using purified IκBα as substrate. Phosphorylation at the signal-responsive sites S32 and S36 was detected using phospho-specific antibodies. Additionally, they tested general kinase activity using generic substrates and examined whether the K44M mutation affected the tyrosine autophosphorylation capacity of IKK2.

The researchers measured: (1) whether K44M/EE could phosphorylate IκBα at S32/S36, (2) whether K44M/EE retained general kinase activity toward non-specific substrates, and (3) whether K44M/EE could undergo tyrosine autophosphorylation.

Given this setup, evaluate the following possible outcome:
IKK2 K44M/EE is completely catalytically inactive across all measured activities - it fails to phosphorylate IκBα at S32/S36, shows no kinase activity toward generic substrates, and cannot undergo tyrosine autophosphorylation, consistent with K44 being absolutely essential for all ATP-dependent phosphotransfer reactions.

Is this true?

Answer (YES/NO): NO